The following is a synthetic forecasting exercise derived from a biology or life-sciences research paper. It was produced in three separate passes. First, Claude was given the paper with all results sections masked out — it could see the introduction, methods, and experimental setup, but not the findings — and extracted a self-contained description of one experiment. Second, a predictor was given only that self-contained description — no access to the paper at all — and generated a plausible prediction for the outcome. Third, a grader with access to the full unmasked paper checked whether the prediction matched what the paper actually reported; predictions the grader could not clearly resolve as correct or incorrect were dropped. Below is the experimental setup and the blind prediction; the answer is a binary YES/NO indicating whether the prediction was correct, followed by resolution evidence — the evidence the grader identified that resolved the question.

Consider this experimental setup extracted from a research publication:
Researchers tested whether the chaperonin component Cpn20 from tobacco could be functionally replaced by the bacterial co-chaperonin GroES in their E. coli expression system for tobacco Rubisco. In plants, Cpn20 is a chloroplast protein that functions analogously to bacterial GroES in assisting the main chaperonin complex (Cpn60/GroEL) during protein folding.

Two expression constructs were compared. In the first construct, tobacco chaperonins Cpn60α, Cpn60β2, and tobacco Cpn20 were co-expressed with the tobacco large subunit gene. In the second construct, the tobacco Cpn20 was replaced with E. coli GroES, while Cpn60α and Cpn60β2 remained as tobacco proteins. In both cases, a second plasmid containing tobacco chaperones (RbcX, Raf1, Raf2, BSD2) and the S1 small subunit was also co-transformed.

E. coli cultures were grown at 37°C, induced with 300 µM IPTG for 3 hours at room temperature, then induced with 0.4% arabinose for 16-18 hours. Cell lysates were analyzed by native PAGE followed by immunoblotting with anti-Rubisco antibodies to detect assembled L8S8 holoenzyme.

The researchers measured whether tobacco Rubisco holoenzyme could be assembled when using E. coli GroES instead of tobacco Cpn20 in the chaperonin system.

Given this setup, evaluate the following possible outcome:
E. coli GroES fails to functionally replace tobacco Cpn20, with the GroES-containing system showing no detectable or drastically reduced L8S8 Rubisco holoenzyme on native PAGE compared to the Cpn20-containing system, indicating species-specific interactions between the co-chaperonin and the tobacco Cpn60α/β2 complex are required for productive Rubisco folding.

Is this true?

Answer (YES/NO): NO